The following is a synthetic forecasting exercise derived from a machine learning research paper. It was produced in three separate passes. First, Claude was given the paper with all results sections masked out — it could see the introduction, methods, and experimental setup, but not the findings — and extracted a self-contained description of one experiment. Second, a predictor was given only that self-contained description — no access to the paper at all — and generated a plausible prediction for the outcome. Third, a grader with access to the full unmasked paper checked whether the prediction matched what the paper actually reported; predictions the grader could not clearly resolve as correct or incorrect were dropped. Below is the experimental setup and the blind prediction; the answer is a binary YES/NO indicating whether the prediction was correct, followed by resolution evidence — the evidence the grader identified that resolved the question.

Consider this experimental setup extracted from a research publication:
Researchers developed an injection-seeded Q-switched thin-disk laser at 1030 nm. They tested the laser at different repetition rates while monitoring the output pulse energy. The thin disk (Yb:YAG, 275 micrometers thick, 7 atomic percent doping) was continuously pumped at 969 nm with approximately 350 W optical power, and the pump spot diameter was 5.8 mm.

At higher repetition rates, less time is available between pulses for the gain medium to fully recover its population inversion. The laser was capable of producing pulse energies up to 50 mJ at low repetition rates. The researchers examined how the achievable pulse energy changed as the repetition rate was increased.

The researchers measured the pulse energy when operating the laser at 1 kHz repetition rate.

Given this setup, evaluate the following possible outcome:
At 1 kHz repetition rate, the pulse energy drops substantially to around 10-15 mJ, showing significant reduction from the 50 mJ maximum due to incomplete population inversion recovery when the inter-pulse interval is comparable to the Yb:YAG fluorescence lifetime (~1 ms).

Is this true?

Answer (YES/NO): YES